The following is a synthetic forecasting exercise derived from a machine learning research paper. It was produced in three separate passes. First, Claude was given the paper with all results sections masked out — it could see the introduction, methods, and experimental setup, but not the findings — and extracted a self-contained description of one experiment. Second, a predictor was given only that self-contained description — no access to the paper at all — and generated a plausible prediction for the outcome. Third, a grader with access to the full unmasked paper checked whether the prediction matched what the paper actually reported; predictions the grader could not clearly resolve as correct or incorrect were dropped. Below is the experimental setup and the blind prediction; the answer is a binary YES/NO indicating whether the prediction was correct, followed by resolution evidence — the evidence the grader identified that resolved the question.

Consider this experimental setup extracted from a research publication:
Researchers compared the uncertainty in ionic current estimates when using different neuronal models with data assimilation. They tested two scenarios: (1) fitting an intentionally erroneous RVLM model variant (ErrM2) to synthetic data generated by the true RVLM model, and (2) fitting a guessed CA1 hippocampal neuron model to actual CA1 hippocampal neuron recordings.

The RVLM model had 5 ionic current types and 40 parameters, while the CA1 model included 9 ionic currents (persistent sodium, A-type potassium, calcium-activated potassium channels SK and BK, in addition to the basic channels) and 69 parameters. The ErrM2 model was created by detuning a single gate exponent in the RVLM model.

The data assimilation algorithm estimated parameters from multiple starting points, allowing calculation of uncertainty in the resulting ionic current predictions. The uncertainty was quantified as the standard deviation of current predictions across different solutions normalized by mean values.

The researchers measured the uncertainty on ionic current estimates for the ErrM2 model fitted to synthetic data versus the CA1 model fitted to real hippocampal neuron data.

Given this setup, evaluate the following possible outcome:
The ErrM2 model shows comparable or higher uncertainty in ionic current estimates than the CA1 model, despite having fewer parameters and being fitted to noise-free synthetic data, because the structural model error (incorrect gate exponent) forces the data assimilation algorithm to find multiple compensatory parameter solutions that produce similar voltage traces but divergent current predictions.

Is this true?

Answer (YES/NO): NO